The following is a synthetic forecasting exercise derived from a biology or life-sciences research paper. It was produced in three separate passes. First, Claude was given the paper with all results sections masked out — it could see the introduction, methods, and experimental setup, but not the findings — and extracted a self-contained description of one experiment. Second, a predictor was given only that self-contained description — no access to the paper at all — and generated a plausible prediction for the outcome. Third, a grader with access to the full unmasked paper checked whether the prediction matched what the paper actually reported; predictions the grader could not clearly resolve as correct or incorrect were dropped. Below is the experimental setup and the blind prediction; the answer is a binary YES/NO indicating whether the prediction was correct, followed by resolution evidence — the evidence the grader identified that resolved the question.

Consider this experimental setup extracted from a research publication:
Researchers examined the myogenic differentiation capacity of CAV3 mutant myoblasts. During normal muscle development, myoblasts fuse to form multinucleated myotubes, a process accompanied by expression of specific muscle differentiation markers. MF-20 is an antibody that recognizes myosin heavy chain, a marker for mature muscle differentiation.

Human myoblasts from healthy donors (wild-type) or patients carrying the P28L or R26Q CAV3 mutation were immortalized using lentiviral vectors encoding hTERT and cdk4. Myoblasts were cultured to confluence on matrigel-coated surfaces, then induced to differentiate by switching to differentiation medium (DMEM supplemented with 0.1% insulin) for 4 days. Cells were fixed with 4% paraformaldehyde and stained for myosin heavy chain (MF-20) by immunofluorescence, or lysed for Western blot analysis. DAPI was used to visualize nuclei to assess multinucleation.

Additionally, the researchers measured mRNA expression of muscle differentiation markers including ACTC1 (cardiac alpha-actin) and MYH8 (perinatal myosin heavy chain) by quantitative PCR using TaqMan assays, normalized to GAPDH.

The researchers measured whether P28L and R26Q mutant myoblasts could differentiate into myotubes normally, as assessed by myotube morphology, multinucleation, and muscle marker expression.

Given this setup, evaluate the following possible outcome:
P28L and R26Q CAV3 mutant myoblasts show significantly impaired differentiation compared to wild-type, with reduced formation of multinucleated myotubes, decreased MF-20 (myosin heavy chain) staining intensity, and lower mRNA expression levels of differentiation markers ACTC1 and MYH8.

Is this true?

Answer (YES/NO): NO